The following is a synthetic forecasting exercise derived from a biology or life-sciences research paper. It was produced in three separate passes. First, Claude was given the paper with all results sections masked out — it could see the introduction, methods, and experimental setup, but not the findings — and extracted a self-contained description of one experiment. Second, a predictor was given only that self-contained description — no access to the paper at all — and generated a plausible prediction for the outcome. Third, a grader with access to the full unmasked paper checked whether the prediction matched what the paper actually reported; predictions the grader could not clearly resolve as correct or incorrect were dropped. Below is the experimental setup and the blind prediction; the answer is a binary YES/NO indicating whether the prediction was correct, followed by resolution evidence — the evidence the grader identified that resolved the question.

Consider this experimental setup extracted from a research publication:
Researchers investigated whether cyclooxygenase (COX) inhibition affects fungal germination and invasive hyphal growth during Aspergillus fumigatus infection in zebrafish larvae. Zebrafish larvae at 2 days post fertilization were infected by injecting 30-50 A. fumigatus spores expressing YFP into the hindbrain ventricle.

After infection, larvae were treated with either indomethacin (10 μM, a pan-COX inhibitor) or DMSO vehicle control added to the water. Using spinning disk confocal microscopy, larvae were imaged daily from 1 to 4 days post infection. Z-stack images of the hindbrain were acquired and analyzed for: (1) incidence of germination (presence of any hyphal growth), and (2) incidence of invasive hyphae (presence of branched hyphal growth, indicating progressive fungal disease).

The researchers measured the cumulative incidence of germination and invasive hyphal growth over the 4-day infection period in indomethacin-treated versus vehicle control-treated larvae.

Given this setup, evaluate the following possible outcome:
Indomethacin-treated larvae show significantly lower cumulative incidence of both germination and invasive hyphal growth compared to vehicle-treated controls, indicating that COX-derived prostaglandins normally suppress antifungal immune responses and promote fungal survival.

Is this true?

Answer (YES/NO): NO